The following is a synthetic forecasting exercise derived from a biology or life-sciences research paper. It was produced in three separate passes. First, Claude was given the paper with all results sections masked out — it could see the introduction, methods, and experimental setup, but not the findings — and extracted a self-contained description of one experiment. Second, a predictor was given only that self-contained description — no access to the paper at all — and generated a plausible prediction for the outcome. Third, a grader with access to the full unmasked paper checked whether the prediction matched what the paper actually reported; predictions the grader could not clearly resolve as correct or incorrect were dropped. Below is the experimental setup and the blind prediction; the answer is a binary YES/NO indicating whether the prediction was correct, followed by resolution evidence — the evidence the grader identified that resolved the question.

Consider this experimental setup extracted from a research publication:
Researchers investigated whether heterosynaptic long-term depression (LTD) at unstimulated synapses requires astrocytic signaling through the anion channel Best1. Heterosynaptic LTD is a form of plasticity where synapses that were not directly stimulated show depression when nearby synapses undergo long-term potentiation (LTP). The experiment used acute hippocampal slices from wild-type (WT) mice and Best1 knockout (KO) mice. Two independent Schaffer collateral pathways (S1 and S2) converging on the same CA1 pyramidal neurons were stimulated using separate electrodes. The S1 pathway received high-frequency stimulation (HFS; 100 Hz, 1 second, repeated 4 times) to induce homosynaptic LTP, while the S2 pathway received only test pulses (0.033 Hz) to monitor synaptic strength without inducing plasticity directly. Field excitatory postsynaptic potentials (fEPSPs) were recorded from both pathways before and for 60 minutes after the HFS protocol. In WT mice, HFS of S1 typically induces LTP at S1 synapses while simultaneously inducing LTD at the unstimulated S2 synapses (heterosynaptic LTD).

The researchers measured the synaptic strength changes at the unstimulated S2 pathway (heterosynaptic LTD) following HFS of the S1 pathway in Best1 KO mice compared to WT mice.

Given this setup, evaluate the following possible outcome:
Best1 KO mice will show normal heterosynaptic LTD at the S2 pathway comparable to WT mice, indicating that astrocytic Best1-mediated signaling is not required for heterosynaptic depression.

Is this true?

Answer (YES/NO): NO